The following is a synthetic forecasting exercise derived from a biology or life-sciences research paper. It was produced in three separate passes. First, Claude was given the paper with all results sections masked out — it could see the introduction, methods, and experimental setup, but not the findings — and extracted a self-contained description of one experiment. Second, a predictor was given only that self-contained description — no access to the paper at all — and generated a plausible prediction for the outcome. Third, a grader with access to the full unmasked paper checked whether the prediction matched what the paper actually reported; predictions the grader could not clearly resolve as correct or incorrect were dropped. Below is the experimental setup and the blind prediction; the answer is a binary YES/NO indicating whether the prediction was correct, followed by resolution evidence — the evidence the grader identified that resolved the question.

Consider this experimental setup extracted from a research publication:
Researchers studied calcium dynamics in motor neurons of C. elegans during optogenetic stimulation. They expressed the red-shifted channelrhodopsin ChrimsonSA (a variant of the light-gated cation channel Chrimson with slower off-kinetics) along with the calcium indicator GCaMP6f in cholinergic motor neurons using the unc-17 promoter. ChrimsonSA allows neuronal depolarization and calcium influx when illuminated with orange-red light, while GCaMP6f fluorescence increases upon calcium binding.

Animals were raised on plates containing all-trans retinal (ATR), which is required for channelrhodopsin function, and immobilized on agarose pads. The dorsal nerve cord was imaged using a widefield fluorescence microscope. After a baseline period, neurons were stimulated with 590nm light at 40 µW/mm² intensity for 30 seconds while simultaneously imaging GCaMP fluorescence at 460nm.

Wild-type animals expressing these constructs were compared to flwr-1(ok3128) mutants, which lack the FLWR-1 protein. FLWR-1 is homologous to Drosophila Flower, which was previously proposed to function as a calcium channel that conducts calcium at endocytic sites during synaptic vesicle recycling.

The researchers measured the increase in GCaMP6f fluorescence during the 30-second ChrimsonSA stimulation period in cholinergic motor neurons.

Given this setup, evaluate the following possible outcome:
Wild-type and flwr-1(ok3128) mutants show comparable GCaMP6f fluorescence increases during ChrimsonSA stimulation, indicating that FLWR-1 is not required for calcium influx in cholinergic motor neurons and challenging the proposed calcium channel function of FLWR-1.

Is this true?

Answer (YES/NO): NO